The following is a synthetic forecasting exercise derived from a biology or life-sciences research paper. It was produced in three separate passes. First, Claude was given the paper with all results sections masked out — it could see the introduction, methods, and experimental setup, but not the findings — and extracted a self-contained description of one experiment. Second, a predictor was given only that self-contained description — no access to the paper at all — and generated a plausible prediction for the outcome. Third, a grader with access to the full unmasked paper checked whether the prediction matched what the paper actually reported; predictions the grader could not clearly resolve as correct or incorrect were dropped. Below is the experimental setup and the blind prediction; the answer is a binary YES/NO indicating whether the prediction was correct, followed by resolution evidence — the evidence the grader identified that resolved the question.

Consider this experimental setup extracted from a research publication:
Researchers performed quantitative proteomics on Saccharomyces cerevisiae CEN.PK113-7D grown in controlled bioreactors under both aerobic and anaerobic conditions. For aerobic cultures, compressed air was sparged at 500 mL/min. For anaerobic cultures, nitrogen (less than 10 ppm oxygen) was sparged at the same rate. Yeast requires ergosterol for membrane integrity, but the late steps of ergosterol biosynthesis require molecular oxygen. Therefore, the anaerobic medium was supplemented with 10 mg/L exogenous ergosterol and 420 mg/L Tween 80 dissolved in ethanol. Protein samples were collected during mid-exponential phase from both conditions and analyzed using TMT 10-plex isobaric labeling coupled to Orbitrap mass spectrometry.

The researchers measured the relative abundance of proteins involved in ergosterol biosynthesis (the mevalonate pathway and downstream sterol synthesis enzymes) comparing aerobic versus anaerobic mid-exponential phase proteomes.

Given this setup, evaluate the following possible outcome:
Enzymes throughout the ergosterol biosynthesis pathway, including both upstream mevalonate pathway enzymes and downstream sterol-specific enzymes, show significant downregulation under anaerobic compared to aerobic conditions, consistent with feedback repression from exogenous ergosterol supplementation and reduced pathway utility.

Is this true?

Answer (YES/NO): NO